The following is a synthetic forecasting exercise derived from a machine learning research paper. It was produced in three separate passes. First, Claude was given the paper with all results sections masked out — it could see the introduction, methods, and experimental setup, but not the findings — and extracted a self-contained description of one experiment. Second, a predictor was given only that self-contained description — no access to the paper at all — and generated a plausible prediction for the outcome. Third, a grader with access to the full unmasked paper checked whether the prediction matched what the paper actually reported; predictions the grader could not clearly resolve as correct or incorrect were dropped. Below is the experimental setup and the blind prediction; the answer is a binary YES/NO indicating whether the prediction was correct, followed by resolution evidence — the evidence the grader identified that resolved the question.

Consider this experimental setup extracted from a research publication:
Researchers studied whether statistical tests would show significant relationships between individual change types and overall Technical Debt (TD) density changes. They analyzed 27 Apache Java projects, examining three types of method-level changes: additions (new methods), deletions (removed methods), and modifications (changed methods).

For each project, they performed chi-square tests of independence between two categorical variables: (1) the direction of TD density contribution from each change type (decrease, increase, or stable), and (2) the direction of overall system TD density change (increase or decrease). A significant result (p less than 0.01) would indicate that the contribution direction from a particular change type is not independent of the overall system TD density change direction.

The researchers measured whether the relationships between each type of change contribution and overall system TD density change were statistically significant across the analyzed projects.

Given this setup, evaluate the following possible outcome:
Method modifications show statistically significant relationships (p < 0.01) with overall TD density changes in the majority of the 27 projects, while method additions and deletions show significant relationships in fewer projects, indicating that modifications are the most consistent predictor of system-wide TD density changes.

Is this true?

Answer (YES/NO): NO